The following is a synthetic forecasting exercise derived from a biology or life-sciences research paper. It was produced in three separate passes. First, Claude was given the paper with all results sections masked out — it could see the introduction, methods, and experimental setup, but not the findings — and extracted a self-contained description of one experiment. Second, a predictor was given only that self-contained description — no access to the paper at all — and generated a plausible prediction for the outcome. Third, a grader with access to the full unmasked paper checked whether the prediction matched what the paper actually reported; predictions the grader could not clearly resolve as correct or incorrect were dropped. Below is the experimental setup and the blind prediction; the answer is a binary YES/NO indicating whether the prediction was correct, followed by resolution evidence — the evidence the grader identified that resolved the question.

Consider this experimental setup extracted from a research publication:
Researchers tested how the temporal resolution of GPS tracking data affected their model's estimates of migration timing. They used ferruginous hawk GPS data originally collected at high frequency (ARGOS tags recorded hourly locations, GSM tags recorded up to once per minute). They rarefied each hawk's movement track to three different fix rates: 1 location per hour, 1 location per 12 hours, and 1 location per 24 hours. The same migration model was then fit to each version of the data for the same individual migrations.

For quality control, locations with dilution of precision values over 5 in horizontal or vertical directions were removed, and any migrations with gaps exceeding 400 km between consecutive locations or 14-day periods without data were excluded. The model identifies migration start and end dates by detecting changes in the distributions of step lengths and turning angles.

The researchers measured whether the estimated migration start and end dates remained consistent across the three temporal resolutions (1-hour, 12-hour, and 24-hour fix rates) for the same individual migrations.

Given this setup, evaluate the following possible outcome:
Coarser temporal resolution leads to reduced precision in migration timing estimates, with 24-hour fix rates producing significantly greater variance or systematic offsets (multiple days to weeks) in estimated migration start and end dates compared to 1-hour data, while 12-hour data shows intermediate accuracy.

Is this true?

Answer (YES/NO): NO